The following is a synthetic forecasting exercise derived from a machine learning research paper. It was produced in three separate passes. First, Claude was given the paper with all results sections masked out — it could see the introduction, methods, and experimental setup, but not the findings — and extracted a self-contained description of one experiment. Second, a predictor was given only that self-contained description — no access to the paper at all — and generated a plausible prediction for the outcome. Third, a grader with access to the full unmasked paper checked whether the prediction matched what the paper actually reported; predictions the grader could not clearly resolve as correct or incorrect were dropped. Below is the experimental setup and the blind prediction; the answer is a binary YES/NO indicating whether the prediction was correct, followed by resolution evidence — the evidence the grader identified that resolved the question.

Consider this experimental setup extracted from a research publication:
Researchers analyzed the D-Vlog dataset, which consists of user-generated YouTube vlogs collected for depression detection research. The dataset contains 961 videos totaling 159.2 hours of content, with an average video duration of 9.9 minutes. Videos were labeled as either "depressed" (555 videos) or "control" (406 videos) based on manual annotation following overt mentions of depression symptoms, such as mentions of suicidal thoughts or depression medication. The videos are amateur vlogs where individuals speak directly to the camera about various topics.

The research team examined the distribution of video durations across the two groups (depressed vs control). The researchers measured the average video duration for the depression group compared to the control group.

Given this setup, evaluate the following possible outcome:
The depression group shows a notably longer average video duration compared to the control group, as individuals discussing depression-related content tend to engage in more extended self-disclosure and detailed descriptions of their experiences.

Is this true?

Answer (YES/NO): YES